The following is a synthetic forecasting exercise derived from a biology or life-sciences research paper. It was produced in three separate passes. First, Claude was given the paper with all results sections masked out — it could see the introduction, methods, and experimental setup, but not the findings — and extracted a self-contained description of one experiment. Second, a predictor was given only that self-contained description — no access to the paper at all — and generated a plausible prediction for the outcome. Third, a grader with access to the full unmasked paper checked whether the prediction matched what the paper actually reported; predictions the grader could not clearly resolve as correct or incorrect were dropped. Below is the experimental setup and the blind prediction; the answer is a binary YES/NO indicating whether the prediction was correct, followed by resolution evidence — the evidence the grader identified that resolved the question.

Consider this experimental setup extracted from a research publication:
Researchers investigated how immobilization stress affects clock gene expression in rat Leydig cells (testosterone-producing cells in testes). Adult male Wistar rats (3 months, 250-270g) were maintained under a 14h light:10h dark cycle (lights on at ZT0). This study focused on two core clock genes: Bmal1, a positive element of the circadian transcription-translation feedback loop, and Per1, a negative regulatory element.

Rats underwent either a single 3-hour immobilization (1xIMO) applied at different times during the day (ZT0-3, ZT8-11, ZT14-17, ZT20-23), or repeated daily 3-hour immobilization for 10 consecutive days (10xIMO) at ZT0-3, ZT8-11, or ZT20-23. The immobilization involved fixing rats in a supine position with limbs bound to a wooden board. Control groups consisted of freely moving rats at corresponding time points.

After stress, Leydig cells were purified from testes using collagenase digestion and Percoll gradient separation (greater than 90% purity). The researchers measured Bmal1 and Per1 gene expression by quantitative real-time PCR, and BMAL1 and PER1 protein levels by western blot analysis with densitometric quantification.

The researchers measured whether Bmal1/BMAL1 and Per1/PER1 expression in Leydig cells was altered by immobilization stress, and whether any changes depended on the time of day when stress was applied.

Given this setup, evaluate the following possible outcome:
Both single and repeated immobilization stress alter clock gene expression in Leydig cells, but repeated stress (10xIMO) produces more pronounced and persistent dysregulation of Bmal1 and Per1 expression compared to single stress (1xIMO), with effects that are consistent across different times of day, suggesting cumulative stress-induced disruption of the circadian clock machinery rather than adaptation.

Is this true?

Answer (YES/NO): NO